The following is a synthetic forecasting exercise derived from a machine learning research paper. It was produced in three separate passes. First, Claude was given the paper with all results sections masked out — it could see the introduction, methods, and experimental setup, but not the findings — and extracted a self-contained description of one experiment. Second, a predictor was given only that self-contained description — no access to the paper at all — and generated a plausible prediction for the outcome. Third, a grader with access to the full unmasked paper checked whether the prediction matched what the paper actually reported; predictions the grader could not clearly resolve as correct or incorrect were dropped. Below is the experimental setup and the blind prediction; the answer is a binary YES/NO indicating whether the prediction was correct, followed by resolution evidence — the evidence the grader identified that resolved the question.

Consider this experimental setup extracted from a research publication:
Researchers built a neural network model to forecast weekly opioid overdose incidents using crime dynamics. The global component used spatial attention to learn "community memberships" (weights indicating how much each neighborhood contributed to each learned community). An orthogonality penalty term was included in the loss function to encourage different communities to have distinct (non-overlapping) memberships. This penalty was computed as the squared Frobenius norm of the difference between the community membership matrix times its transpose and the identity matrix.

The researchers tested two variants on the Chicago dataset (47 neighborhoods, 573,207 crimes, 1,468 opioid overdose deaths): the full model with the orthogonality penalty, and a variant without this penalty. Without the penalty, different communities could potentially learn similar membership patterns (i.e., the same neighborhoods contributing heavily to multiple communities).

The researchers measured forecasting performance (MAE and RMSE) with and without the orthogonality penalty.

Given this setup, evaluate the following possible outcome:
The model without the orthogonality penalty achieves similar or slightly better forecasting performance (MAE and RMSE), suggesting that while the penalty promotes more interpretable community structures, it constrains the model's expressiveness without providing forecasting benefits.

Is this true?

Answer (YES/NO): NO